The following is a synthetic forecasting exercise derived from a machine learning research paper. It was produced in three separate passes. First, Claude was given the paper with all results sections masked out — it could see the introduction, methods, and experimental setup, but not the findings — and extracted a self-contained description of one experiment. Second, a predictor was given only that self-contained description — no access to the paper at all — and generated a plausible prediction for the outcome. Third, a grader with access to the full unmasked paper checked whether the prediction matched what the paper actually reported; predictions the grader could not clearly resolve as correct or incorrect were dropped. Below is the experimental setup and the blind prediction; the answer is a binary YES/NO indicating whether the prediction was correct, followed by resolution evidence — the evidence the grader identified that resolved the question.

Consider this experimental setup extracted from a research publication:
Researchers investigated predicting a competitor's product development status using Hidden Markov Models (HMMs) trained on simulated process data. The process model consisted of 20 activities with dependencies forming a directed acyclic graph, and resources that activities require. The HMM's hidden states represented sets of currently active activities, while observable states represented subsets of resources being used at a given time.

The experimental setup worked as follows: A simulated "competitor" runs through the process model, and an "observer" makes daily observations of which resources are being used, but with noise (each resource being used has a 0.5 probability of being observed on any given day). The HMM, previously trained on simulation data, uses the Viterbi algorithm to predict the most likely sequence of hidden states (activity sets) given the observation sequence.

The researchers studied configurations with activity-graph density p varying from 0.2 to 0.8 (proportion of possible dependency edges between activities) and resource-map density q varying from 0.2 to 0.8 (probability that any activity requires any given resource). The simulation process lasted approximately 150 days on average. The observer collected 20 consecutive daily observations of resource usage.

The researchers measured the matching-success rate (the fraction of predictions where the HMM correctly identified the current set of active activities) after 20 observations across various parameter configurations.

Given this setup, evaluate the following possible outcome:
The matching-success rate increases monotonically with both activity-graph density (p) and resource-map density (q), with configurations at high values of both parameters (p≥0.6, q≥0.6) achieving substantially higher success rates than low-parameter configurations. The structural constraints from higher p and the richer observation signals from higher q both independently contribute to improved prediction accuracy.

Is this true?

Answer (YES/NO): NO